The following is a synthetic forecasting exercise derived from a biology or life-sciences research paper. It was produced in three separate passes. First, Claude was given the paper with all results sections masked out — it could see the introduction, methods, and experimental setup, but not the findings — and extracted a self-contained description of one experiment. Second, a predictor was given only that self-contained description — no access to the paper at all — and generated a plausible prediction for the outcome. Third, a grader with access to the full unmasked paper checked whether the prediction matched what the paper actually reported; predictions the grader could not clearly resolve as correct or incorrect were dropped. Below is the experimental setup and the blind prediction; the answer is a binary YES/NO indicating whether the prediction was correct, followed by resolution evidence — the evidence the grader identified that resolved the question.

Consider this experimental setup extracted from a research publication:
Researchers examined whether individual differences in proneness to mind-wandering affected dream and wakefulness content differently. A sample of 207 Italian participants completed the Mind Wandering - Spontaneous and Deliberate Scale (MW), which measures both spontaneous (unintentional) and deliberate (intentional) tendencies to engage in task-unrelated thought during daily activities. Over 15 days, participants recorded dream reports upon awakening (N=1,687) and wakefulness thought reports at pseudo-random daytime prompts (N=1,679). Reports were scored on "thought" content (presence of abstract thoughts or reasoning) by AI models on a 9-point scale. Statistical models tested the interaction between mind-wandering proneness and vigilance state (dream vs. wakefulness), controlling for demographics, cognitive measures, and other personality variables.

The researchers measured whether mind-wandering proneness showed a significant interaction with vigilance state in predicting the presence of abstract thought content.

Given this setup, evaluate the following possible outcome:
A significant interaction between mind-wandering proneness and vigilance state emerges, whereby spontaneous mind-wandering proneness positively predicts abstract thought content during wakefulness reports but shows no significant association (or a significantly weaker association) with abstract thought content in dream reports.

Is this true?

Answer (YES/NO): NO